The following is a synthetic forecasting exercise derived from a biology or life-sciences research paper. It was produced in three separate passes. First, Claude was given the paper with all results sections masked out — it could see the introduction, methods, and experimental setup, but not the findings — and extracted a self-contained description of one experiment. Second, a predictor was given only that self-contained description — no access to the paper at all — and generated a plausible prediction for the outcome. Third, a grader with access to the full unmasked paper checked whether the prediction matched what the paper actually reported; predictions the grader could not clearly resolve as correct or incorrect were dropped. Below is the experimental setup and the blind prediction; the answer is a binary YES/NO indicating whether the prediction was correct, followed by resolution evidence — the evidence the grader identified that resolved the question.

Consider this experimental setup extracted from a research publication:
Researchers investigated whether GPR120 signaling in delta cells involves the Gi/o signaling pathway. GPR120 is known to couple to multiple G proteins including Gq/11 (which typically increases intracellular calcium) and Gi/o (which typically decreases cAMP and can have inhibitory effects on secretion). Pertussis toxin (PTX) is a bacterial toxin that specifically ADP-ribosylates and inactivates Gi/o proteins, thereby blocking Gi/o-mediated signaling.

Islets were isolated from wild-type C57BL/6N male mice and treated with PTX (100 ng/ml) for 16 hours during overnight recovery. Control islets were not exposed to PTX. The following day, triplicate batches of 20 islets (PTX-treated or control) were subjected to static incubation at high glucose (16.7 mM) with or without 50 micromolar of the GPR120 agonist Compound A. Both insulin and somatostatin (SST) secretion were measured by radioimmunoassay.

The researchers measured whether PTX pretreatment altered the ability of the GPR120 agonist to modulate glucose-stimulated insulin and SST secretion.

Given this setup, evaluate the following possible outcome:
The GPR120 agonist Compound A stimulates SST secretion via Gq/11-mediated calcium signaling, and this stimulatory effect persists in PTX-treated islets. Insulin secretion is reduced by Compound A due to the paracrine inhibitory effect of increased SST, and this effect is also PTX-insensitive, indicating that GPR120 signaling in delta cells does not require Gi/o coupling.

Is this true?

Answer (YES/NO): NO